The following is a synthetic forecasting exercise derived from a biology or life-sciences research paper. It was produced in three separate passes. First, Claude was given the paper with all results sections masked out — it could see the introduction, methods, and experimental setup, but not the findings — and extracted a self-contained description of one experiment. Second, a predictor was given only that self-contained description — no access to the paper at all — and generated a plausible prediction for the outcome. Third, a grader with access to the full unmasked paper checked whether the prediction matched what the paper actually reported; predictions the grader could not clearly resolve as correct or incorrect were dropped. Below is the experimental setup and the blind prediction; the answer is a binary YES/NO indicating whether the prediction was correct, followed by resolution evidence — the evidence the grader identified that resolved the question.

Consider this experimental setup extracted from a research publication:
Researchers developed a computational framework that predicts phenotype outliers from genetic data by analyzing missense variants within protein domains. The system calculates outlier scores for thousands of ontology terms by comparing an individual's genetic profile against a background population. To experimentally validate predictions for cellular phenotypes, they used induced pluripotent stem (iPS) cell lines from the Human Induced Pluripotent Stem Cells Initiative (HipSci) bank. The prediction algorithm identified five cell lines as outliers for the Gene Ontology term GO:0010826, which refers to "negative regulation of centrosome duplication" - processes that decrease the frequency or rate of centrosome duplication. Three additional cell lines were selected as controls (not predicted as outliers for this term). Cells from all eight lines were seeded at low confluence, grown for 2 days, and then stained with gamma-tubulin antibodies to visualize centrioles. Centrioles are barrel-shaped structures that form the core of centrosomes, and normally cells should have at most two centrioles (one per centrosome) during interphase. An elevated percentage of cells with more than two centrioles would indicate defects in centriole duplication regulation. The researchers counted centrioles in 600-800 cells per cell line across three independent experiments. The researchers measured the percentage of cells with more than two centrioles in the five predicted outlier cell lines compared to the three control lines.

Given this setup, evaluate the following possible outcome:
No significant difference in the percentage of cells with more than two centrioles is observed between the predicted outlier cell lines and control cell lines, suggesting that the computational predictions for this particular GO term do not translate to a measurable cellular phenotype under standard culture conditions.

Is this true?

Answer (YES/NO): NO